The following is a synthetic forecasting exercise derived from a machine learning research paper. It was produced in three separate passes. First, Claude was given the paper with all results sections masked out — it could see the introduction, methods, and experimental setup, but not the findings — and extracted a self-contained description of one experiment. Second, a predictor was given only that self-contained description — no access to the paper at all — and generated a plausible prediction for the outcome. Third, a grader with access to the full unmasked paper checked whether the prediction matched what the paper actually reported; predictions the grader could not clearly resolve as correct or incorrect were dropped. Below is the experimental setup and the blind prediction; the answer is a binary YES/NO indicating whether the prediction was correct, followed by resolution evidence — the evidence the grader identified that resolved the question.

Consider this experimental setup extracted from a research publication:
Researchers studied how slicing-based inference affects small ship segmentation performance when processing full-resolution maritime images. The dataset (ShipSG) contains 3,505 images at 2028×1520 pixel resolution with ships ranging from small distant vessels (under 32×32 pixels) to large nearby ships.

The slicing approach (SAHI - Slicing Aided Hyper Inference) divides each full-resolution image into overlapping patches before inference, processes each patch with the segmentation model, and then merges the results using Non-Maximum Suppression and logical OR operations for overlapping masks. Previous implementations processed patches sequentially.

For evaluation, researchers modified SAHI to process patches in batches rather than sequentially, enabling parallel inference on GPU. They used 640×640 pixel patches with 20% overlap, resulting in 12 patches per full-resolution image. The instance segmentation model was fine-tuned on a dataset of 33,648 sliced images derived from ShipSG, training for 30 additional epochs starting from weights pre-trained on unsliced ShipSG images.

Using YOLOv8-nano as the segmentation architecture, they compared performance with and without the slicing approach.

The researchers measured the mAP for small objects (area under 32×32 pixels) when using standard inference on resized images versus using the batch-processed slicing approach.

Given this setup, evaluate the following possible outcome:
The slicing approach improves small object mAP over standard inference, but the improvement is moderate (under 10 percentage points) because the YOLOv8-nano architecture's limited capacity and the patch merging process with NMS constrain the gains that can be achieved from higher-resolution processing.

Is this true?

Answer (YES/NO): NO